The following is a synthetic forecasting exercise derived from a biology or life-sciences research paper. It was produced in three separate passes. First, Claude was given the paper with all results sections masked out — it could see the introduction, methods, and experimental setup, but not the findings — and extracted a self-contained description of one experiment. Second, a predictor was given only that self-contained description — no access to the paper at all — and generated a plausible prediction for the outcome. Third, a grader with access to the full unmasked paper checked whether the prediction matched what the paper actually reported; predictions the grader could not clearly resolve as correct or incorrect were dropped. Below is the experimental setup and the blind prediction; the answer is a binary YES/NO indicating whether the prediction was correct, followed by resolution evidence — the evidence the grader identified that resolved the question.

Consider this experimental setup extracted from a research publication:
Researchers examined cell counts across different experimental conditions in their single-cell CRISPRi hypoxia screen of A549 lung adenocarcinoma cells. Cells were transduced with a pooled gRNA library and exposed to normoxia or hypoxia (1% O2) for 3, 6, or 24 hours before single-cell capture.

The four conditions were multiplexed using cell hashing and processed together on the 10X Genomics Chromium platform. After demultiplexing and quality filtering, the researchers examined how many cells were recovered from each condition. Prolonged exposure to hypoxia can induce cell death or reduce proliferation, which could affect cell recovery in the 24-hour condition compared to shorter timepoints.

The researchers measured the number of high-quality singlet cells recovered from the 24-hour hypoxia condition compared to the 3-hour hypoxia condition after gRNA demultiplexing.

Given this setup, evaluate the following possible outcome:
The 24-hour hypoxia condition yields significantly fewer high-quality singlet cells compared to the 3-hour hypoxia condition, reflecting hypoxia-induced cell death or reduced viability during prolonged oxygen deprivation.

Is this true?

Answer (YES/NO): NO